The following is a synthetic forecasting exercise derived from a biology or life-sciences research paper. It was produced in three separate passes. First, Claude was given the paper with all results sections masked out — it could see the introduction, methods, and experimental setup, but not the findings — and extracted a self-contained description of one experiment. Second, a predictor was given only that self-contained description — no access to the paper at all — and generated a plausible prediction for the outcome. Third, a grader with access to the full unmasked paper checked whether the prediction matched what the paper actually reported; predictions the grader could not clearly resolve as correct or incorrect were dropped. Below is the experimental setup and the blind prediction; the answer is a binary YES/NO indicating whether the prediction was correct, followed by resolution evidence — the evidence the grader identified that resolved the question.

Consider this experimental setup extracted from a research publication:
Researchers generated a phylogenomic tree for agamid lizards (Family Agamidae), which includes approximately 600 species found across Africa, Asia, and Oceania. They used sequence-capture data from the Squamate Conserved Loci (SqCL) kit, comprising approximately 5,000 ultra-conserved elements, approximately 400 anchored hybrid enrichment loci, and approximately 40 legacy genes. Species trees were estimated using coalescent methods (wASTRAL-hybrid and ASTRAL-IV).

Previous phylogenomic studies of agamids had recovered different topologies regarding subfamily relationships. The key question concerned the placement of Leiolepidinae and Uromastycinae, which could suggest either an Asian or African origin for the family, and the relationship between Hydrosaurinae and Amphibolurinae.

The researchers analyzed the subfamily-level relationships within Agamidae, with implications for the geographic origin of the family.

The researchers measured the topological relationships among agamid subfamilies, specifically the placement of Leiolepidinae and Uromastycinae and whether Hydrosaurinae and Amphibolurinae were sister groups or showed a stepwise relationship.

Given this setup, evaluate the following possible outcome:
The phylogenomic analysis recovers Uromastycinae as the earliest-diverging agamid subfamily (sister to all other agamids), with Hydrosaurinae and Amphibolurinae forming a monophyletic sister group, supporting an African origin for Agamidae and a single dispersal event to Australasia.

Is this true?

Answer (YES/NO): NO